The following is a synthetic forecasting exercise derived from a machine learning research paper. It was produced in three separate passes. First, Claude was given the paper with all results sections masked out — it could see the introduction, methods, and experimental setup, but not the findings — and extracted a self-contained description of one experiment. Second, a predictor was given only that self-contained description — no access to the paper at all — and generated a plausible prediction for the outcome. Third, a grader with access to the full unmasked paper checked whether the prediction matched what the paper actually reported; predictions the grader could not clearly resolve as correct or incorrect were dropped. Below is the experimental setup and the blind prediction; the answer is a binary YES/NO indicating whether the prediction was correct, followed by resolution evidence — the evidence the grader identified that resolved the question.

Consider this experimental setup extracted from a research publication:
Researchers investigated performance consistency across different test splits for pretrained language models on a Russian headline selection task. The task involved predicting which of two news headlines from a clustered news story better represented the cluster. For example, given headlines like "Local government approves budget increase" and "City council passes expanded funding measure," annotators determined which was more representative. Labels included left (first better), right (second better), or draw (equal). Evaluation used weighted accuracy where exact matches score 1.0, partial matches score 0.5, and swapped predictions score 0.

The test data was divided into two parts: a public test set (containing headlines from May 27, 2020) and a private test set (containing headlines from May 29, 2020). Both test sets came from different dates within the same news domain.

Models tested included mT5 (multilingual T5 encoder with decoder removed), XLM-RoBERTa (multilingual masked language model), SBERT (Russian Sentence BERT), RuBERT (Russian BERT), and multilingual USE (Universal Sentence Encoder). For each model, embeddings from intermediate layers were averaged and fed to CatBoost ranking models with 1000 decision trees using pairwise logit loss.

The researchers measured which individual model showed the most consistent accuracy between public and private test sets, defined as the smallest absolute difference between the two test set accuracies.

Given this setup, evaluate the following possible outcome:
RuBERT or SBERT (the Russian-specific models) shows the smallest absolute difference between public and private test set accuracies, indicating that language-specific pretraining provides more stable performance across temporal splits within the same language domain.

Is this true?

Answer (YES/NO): NO